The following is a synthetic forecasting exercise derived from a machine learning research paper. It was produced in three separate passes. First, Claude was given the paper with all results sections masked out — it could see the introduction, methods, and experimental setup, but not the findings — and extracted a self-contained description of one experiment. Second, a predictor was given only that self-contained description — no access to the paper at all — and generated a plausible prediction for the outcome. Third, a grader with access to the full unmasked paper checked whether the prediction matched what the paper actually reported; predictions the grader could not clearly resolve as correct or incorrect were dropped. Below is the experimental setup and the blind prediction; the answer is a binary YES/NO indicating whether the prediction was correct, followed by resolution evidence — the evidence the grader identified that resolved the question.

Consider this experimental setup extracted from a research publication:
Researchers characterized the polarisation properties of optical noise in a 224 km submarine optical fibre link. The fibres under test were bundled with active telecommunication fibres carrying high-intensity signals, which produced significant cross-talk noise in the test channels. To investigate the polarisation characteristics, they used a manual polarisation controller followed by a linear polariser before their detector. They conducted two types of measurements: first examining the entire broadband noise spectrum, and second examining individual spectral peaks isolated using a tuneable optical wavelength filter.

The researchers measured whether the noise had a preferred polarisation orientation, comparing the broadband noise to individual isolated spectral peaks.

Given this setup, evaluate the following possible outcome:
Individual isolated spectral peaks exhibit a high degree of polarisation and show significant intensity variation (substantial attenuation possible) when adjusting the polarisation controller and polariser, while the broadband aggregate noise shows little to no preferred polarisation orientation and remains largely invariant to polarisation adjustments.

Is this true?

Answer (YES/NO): NO